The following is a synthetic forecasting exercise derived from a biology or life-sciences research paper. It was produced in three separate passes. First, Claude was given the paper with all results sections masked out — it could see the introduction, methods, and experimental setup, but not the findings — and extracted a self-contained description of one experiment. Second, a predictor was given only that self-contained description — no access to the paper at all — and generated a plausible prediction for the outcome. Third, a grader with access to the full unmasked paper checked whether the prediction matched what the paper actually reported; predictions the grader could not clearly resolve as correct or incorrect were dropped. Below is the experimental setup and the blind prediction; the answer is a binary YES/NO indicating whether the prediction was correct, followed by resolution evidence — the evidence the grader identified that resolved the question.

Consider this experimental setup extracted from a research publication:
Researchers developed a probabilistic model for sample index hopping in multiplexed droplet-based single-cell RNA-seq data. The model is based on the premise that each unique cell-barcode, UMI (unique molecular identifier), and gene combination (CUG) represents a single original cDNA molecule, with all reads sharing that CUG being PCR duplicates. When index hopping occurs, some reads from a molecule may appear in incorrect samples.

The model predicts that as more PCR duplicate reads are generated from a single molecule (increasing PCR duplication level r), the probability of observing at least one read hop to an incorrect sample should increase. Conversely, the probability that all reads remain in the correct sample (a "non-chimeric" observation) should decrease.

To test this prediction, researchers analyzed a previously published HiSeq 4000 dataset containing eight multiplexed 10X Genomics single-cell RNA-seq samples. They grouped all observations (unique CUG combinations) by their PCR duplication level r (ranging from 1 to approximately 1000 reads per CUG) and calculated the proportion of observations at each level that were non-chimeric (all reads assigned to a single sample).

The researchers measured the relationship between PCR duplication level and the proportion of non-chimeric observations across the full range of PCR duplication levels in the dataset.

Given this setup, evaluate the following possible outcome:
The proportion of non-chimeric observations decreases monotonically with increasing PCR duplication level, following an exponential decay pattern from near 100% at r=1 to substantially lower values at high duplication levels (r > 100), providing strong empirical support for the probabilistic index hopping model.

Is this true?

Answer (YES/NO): YES